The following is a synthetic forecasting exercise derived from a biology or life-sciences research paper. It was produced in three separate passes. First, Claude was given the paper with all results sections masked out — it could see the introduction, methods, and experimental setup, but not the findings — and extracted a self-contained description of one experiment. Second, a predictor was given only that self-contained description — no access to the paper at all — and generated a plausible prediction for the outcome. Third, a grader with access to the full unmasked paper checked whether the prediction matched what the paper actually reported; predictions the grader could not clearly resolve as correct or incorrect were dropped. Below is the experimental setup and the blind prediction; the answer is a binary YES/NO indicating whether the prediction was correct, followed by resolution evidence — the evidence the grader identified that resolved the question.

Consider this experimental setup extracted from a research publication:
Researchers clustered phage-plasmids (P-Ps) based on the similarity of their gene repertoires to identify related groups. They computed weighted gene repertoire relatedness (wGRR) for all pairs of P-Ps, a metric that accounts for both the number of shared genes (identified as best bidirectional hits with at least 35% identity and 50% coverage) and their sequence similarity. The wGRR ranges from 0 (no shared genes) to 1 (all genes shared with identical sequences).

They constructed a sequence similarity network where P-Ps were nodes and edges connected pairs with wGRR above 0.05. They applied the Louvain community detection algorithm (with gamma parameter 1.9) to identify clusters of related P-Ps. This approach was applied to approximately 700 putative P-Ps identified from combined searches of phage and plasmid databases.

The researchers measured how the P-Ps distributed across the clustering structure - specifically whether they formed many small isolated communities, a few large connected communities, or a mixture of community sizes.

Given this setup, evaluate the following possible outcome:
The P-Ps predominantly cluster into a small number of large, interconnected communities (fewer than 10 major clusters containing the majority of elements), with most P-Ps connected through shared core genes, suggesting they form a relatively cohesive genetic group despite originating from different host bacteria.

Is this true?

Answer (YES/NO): NO